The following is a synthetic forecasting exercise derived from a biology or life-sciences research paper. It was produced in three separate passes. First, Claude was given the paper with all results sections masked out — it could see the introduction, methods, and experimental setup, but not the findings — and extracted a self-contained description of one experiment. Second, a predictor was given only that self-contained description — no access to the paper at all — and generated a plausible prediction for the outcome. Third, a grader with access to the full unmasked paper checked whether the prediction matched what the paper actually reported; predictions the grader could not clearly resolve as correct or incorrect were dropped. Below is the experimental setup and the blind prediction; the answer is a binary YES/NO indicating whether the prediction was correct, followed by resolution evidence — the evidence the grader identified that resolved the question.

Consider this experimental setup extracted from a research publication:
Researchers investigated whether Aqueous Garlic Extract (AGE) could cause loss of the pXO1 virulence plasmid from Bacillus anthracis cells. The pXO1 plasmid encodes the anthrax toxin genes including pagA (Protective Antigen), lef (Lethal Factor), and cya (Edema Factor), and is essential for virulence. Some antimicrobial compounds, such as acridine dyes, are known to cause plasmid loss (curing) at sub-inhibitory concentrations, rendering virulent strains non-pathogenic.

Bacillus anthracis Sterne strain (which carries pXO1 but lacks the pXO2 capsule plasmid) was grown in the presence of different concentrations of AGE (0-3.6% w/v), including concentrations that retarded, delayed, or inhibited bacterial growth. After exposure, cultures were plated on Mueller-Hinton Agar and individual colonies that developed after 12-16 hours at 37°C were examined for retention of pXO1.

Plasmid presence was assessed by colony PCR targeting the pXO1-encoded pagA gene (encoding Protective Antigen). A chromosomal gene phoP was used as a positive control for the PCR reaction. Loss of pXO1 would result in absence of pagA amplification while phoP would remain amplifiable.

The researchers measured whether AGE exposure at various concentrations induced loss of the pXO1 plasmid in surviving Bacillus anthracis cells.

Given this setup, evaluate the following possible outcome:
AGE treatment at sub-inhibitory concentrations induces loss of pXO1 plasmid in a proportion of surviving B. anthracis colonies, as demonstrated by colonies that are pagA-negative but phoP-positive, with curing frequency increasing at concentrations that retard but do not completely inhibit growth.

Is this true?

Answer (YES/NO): NO